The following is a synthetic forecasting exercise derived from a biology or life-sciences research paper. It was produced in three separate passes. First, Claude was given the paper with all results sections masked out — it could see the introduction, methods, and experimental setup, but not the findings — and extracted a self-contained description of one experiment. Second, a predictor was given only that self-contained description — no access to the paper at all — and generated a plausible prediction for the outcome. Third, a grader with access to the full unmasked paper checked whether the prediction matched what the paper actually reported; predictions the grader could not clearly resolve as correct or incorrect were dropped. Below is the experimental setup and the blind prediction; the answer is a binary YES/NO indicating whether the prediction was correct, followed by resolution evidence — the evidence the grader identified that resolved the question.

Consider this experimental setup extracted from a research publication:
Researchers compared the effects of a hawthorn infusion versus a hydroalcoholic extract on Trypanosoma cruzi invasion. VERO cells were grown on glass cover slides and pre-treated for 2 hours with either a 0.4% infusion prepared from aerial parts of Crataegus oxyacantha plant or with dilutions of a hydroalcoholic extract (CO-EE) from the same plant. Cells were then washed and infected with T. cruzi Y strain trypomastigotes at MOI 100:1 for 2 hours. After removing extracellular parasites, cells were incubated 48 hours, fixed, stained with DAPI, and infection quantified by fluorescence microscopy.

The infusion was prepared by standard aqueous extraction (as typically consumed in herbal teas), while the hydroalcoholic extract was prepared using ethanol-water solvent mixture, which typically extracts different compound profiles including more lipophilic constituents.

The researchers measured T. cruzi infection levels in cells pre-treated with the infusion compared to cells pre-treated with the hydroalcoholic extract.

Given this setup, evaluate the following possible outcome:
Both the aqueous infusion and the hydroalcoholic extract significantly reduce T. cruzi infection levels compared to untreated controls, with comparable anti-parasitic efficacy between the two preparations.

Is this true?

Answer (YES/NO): YES